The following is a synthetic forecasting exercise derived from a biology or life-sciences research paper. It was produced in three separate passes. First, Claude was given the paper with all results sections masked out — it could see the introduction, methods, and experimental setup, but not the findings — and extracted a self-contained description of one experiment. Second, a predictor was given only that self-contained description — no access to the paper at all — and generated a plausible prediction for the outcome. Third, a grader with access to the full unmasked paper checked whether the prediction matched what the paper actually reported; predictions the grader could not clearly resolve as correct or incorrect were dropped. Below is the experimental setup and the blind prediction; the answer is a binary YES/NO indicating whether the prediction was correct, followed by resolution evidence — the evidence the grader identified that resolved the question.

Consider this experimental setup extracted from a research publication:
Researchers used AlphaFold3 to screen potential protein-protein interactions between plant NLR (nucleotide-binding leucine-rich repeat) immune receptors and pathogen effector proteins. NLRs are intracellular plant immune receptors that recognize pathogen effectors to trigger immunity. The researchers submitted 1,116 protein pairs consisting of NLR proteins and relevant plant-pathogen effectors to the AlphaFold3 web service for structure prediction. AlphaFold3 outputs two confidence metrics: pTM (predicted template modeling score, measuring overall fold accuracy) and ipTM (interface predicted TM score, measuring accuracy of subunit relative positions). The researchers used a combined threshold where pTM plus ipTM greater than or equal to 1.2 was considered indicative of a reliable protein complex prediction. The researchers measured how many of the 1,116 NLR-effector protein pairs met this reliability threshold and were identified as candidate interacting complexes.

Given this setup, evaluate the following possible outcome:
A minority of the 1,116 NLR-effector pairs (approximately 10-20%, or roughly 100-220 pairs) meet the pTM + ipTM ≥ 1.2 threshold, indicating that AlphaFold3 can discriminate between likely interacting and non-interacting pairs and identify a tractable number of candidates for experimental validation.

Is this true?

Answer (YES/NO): NO